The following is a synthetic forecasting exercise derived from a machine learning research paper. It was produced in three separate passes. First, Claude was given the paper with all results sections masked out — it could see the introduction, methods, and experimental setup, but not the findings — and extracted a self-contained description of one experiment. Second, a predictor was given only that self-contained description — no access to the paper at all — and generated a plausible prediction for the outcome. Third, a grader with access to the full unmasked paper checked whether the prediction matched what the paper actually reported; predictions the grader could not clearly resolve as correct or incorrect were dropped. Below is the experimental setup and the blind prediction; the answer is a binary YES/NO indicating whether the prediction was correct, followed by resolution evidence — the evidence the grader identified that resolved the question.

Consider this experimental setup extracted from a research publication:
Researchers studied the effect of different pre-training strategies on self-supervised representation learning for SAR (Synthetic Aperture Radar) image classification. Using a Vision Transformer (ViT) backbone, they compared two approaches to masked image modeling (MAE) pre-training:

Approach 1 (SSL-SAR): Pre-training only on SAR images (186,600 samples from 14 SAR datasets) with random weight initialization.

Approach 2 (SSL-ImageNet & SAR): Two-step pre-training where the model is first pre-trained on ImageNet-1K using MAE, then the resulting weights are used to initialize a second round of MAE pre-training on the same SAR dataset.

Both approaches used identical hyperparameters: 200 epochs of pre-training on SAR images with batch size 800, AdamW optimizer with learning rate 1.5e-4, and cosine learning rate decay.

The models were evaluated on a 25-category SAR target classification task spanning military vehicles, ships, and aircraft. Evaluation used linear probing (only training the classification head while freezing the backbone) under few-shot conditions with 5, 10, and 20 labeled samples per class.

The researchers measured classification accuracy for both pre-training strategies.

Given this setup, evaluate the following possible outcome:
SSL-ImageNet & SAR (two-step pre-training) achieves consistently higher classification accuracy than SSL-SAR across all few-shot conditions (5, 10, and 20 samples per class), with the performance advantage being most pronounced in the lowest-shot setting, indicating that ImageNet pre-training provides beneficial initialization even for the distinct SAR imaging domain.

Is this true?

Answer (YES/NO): NO